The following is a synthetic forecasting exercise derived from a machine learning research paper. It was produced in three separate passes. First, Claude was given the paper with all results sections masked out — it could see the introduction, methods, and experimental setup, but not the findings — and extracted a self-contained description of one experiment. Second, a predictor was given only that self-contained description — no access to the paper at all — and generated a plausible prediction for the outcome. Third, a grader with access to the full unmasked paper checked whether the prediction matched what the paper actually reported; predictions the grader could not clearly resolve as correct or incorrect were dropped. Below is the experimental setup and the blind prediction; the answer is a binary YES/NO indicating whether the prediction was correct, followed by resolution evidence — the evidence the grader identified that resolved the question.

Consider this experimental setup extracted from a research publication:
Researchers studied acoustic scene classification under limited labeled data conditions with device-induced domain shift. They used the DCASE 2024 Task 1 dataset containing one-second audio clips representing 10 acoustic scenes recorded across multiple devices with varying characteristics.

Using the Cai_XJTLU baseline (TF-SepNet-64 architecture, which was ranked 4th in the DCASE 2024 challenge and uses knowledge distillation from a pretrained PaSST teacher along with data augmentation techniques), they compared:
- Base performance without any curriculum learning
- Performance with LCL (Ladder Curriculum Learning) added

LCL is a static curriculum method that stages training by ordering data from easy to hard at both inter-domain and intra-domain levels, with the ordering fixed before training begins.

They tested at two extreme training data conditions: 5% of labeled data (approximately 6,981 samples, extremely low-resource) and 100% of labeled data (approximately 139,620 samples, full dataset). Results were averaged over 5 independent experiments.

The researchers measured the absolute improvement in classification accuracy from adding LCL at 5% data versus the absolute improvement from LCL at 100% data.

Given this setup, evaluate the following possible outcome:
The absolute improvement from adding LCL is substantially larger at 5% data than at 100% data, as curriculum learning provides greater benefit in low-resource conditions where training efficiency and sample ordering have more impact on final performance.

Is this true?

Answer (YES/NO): NO